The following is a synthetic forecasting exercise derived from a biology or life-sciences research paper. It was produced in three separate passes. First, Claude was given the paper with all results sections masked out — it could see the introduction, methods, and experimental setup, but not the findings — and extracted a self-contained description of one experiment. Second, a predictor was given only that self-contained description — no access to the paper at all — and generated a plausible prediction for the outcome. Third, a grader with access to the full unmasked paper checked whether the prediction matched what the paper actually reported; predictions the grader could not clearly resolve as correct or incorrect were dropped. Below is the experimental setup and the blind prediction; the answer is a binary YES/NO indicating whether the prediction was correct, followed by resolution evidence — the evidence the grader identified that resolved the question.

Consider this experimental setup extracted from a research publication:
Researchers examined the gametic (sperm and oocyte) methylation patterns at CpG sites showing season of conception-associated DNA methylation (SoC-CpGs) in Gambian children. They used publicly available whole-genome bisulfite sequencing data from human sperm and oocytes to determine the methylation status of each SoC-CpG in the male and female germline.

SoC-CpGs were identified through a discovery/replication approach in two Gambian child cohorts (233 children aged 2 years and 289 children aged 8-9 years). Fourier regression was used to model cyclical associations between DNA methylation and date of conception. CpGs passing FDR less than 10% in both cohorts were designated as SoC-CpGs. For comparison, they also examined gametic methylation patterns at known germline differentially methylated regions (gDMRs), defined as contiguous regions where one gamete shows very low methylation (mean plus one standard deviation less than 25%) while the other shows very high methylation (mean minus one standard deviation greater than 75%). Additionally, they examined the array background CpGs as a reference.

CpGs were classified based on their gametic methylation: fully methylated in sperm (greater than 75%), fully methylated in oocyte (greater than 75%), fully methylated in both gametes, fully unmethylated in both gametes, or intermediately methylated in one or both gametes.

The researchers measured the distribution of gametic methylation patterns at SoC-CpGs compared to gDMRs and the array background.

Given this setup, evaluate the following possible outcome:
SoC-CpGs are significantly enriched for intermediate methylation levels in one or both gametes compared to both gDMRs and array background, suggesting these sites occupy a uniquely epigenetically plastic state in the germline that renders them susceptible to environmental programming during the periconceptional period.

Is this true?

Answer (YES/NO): NO